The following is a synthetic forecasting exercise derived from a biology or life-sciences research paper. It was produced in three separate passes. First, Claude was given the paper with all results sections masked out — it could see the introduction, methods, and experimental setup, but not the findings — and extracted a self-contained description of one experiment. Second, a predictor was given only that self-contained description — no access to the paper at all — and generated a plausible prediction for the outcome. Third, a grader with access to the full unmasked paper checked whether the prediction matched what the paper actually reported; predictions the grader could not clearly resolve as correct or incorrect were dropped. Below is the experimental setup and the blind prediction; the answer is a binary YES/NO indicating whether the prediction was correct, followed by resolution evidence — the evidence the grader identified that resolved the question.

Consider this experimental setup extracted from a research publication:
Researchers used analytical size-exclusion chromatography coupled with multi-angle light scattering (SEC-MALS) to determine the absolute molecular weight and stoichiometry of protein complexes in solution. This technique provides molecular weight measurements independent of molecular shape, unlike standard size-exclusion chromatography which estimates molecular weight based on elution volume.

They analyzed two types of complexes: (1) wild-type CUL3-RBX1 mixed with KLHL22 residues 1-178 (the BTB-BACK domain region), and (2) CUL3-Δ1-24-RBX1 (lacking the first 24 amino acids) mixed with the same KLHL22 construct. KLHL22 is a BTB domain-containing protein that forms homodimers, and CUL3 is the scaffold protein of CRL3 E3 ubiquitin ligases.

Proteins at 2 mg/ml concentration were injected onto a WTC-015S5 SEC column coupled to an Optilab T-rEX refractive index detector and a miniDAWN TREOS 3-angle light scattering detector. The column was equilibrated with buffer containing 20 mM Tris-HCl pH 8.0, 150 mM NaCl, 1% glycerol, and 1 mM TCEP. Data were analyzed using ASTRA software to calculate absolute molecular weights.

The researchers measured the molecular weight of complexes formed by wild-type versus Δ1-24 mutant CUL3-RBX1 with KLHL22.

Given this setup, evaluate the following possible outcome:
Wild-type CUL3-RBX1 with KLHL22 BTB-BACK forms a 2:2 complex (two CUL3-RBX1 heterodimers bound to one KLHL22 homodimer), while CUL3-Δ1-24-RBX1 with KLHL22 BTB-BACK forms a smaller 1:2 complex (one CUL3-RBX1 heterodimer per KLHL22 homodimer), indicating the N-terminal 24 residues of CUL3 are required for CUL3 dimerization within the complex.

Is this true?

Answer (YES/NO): YES